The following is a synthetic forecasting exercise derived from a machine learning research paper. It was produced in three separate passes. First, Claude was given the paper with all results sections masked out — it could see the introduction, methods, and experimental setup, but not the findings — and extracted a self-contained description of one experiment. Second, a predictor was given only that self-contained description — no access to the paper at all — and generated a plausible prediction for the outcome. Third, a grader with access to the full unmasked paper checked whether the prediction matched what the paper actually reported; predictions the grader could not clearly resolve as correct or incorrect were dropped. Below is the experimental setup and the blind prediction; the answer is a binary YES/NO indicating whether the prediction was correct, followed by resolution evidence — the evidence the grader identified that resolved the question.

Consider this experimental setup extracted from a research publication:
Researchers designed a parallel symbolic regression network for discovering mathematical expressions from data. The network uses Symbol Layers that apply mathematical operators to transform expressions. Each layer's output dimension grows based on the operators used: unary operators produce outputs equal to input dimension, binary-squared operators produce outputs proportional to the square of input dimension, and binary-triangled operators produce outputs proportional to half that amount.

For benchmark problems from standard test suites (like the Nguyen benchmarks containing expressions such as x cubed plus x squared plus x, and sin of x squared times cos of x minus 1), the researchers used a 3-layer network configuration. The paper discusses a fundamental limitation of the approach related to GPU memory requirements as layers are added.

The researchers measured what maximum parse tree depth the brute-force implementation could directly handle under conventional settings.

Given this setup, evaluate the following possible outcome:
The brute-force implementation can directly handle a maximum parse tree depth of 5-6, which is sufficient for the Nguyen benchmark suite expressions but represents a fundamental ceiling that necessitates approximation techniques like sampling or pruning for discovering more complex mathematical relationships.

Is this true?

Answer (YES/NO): NO